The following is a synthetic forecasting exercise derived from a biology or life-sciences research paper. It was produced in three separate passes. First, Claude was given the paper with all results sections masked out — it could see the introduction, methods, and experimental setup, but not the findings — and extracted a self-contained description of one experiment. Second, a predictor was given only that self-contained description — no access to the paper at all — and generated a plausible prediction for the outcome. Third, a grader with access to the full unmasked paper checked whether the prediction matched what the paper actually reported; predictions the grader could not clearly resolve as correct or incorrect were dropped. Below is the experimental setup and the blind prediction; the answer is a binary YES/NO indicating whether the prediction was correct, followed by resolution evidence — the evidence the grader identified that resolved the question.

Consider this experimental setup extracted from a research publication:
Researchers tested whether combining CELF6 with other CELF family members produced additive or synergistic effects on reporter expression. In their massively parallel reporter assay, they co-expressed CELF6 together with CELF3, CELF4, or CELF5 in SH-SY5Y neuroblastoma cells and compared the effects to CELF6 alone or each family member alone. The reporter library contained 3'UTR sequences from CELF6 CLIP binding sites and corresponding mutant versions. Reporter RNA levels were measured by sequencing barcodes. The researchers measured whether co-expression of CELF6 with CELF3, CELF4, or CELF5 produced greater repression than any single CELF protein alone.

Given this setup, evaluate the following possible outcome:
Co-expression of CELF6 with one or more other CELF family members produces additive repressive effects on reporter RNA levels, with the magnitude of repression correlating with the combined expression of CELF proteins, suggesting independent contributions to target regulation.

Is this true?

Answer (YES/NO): NO